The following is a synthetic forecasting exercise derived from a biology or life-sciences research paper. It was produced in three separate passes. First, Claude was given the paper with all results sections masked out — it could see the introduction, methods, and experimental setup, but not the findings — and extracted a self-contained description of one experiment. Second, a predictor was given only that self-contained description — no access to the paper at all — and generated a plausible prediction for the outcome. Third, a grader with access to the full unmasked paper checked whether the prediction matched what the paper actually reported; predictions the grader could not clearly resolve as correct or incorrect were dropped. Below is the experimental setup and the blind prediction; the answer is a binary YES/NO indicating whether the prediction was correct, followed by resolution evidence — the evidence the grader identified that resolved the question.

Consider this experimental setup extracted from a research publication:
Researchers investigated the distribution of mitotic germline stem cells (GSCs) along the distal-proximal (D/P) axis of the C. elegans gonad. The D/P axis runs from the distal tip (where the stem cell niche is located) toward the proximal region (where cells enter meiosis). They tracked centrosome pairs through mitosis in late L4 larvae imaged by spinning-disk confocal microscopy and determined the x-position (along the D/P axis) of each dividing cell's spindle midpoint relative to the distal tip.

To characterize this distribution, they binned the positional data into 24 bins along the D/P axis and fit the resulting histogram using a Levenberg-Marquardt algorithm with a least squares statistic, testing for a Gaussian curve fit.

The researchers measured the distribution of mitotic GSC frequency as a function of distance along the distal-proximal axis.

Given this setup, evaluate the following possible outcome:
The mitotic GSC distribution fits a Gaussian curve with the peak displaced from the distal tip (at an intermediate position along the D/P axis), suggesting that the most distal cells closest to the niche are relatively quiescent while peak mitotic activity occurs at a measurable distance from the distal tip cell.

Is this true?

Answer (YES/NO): YES